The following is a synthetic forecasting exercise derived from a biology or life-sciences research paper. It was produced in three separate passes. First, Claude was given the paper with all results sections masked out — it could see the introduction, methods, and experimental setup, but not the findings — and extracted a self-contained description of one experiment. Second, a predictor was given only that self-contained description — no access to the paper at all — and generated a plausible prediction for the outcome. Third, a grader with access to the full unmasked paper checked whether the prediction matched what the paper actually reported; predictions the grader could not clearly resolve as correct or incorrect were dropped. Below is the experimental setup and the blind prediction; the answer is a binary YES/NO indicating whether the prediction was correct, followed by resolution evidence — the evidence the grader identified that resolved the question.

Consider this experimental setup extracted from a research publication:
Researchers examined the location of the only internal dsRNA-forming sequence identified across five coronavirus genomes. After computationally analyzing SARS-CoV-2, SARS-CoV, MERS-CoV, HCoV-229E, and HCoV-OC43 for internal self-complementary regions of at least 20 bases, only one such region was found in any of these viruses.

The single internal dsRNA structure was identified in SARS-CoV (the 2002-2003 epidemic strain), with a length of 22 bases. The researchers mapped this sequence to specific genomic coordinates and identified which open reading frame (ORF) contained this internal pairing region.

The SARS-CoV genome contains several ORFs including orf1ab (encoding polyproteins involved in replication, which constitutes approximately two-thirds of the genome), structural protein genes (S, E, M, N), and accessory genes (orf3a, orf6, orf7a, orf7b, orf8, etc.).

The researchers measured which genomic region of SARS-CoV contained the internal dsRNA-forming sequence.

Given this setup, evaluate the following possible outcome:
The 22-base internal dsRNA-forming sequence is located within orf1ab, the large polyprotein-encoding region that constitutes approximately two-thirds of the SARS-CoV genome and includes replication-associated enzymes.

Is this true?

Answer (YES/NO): NO